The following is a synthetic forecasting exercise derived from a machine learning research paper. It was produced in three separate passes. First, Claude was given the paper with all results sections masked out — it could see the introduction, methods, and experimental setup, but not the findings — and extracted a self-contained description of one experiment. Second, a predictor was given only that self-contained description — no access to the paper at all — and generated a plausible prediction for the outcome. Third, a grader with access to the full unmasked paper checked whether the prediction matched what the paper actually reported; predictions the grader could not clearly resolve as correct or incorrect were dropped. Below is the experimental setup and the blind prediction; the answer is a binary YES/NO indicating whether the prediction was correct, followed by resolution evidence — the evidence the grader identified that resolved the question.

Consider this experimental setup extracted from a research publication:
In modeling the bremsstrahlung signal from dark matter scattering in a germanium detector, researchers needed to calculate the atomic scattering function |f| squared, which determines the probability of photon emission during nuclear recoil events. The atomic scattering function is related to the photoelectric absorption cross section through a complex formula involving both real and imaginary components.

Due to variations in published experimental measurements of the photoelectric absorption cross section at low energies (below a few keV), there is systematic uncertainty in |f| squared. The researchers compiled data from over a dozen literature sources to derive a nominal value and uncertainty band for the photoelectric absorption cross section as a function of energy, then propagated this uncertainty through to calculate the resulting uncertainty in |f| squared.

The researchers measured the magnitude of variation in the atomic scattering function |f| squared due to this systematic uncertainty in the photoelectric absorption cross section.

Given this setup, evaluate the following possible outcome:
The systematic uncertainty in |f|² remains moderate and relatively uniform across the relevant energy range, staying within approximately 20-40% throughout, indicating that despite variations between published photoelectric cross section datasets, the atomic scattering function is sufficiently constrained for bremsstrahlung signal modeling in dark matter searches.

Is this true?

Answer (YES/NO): NO